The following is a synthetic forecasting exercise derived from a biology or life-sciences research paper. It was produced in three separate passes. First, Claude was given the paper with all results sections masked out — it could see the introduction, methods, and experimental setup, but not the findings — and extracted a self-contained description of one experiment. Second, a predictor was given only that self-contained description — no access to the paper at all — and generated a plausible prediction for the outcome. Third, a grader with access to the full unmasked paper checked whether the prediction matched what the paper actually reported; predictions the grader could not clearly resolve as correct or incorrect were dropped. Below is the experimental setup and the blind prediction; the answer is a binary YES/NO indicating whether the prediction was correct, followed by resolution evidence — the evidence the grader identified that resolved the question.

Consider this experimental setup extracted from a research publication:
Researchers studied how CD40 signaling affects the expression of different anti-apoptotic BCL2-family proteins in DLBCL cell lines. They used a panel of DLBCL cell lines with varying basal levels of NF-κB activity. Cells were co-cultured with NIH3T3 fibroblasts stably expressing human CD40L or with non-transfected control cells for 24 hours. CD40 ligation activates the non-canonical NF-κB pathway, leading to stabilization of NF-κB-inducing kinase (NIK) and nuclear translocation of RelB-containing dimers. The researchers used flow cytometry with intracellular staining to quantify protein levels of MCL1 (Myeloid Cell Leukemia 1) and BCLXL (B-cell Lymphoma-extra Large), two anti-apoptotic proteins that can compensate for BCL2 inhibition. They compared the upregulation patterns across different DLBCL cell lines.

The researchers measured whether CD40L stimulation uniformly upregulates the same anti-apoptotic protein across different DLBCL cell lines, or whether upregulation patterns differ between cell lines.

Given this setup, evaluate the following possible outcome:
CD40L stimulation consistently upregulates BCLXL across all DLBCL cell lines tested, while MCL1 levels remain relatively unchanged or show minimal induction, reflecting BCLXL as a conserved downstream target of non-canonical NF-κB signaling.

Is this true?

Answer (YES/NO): NO